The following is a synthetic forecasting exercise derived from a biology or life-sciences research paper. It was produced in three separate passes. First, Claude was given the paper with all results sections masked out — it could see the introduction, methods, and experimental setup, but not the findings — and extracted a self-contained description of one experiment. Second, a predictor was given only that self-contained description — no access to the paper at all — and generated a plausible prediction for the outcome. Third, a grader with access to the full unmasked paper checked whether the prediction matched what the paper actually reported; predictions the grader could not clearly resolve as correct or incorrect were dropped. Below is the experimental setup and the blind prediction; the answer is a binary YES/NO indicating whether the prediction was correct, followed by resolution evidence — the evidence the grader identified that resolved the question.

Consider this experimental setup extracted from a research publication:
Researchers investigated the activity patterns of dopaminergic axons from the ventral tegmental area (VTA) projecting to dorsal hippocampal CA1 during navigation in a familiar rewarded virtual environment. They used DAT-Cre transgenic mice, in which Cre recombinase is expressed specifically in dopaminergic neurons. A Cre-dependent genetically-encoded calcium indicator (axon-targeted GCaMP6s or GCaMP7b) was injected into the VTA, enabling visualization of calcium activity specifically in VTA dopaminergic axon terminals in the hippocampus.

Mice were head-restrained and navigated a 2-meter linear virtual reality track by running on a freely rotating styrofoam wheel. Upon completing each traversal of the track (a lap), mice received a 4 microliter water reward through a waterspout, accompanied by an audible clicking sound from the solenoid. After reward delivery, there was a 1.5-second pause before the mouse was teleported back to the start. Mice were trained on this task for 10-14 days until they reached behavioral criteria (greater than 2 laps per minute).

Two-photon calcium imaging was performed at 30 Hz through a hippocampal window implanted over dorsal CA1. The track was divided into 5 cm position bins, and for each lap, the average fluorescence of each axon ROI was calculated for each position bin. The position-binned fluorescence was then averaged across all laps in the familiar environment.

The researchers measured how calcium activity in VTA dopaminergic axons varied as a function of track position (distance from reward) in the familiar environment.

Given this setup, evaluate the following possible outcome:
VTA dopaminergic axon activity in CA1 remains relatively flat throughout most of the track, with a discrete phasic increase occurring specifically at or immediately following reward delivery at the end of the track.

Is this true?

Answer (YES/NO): NO